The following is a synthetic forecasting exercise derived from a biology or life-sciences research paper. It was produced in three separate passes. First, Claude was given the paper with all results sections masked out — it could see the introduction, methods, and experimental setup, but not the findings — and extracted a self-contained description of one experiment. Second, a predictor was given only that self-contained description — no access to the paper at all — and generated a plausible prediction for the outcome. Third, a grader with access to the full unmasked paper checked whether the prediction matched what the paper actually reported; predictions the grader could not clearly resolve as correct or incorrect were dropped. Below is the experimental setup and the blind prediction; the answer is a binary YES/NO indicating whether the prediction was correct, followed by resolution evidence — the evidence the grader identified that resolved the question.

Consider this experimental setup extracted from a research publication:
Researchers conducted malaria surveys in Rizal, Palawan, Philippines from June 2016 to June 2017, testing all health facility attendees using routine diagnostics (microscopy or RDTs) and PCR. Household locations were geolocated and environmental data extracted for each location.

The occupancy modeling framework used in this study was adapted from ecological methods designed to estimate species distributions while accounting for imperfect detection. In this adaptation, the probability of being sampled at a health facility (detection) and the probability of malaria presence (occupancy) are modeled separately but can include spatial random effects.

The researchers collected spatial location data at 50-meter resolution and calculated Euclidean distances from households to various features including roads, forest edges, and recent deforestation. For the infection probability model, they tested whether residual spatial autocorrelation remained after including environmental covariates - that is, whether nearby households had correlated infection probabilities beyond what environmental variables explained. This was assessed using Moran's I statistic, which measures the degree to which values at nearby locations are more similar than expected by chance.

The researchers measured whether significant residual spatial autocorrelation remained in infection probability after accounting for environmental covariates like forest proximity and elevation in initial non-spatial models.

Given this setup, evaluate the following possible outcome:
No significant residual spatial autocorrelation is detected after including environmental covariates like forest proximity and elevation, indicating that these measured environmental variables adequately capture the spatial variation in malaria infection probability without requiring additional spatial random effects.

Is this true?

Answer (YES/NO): NO